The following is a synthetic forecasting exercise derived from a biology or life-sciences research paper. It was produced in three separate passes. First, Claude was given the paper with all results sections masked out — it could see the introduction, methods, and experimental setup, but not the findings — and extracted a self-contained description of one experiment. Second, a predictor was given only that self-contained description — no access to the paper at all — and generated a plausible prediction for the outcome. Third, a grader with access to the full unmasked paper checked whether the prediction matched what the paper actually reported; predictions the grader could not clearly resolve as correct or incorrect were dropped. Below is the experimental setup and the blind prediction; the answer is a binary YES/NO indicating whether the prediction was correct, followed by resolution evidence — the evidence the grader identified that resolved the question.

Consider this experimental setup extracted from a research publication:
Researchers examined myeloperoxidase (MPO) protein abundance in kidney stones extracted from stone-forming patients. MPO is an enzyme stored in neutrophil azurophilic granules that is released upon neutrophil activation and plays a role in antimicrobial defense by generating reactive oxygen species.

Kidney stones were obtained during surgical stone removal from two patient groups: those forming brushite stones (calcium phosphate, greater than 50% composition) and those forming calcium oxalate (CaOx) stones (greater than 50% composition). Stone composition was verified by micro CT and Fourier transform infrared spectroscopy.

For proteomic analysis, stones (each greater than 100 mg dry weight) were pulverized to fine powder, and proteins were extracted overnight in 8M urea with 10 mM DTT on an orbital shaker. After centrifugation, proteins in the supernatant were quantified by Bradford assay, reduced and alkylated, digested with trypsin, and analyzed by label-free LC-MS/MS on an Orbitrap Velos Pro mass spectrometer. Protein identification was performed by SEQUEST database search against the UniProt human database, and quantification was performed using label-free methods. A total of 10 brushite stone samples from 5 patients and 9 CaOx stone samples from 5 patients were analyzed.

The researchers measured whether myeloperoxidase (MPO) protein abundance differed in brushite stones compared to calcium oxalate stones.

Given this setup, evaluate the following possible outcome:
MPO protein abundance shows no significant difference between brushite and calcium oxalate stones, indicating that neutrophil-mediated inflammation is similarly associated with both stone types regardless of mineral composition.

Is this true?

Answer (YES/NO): NO